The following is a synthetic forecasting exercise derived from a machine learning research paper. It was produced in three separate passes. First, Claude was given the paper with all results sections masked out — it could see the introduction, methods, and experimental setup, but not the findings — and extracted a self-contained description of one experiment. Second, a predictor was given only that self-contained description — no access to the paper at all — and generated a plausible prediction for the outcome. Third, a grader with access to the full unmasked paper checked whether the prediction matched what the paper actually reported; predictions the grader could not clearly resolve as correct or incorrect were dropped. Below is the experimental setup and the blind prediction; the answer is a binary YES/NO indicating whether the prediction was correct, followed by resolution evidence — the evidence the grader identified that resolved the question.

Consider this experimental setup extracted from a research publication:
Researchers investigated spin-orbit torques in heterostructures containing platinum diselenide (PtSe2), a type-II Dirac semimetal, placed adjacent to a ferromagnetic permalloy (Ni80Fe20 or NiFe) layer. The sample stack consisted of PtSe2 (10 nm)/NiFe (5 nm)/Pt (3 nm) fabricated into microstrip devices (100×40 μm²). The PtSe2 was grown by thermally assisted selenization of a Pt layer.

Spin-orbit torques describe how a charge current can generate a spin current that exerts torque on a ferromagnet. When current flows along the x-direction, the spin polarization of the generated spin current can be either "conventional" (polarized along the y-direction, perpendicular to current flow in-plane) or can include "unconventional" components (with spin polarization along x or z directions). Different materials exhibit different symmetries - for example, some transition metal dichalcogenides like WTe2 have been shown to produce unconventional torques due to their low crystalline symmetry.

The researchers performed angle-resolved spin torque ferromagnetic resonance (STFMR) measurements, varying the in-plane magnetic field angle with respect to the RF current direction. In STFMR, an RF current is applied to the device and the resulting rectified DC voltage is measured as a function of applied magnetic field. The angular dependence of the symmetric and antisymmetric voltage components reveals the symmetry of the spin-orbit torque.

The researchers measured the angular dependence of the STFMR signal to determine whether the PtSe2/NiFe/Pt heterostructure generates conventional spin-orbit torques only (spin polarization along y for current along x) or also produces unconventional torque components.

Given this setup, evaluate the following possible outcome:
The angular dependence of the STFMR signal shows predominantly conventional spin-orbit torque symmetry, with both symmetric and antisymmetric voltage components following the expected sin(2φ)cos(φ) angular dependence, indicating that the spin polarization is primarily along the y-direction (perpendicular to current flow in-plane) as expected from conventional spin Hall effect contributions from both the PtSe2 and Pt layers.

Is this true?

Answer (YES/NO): YES